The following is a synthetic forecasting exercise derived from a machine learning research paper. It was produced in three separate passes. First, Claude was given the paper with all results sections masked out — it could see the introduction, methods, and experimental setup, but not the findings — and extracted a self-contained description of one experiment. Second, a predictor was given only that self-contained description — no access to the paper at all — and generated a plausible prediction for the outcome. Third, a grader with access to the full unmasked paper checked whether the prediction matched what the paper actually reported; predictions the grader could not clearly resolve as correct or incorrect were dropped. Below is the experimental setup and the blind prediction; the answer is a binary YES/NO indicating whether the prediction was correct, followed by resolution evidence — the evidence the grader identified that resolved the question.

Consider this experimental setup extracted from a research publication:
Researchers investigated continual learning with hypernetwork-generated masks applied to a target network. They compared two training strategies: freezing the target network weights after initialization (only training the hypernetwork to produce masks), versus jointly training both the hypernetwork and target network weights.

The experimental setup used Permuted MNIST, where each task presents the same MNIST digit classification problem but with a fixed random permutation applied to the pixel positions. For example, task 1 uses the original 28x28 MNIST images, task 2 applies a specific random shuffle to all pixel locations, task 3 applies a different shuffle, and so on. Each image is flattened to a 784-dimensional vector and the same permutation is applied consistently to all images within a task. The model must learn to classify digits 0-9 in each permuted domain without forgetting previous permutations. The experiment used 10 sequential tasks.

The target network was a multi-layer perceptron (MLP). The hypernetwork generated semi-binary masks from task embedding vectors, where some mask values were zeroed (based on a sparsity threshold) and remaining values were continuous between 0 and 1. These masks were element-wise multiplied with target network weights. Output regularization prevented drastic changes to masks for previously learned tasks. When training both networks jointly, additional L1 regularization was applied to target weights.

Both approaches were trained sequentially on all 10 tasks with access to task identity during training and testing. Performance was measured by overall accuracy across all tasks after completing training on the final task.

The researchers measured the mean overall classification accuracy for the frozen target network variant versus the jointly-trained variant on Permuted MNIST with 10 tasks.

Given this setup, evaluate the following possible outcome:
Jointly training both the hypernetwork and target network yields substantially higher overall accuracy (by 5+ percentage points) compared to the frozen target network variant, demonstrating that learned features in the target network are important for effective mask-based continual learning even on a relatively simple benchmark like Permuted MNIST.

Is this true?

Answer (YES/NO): YES